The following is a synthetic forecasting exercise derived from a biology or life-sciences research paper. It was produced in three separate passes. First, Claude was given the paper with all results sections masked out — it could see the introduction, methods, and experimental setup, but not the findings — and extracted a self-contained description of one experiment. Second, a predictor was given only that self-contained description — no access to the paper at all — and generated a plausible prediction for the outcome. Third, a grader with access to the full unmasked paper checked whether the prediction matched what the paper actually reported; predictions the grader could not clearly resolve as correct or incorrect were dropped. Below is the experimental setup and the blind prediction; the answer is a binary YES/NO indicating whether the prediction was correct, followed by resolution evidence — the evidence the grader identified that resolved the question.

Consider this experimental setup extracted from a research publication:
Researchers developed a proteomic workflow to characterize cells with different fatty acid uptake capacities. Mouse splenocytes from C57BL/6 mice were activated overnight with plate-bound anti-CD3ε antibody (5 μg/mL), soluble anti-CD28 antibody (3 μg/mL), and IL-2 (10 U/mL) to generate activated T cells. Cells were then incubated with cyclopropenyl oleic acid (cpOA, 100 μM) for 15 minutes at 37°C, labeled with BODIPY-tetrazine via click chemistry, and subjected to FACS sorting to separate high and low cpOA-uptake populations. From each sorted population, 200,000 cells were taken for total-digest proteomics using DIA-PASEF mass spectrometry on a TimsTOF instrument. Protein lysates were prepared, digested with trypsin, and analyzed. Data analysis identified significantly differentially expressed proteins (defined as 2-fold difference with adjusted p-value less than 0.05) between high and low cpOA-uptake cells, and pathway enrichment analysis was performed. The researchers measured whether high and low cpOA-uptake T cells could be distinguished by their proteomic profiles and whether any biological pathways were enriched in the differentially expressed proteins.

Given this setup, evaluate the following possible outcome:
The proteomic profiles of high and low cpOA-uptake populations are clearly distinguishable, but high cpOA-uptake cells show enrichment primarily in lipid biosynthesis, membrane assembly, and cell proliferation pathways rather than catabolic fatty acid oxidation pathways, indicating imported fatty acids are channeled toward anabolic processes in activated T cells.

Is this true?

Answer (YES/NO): YES